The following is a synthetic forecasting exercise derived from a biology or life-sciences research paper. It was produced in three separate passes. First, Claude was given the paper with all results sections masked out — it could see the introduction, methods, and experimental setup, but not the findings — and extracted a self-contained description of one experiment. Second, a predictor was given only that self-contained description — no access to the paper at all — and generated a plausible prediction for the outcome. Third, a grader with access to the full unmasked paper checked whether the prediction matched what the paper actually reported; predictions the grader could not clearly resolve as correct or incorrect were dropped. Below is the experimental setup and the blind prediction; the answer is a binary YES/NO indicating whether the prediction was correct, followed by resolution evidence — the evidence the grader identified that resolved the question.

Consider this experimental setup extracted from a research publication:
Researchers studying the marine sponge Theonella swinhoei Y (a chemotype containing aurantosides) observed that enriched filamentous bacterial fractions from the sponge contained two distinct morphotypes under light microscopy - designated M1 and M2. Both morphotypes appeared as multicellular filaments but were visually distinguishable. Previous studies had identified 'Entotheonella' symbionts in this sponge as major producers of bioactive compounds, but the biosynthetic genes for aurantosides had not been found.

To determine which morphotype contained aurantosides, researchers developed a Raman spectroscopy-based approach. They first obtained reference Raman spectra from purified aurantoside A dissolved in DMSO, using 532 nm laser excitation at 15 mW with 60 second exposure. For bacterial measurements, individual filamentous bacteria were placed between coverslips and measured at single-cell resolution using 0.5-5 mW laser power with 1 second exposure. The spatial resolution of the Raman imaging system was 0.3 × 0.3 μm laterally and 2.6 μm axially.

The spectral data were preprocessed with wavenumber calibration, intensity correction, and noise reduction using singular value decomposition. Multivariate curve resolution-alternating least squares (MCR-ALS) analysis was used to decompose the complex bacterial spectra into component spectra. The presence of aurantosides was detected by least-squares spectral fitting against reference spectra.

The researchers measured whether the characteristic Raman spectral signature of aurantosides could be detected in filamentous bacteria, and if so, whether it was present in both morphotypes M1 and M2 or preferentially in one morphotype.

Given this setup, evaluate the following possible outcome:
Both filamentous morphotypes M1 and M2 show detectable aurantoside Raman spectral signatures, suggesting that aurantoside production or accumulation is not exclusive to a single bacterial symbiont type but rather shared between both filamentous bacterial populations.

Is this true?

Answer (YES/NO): NO